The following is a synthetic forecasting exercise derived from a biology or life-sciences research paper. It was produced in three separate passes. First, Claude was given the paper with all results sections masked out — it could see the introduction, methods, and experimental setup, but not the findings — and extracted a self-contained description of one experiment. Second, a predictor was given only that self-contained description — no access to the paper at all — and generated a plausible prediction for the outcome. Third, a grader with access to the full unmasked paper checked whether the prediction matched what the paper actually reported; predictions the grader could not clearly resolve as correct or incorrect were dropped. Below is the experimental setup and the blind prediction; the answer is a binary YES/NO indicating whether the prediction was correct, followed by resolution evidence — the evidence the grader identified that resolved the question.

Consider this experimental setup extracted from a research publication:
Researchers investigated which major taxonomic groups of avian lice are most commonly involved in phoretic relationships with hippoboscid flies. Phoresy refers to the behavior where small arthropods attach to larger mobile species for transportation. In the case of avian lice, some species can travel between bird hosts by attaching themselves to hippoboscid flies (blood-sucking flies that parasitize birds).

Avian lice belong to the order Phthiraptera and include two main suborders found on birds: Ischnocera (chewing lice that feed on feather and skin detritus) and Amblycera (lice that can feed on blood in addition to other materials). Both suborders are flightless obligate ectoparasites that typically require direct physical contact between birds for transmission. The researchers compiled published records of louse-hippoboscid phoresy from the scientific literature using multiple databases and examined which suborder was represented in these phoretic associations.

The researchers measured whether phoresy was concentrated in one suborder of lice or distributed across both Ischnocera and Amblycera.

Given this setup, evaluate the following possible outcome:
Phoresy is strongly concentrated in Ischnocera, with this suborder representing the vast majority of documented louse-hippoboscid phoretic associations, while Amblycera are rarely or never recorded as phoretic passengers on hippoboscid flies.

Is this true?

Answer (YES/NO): YES